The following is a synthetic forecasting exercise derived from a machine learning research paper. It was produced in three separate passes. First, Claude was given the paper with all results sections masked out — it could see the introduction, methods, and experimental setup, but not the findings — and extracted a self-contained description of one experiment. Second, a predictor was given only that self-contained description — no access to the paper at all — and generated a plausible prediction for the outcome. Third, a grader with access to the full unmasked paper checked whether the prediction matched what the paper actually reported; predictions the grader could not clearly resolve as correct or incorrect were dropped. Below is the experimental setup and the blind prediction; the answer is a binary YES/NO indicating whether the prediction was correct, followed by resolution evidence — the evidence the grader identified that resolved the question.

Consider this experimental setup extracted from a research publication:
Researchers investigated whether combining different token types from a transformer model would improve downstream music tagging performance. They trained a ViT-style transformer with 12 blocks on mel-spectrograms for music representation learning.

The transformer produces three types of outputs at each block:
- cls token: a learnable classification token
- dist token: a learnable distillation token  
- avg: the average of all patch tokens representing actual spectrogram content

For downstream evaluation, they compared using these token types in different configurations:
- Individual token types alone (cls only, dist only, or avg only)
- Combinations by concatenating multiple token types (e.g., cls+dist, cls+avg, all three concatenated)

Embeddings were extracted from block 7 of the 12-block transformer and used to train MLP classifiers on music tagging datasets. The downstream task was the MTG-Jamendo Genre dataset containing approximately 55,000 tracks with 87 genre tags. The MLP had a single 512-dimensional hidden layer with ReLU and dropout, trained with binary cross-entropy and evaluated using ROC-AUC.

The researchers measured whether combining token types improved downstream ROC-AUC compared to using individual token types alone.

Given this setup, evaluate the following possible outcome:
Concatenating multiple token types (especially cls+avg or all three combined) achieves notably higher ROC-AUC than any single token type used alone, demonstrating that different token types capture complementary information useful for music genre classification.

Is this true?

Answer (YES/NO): YES